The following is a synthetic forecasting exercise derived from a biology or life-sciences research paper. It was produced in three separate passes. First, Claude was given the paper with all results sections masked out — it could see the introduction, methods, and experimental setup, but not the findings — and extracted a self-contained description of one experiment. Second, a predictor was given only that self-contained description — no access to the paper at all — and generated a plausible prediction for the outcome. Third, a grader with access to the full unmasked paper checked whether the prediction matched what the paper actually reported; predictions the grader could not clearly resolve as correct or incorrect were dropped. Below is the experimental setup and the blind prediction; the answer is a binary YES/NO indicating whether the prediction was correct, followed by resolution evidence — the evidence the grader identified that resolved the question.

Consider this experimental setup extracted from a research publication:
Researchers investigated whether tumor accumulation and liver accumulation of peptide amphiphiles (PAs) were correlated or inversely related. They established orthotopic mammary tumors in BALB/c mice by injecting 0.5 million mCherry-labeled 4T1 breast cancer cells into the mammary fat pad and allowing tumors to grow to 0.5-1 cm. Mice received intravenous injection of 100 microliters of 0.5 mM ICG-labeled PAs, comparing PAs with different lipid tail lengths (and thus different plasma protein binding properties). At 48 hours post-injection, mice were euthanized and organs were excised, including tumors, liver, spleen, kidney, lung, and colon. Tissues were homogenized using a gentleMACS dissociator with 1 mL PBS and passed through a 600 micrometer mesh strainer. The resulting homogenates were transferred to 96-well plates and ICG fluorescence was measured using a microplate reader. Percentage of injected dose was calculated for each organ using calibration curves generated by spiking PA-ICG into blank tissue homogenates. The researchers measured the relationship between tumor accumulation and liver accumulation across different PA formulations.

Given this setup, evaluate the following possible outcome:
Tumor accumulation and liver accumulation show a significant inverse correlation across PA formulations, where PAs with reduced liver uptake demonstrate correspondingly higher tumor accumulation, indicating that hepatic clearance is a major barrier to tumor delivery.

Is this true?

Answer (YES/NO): NO